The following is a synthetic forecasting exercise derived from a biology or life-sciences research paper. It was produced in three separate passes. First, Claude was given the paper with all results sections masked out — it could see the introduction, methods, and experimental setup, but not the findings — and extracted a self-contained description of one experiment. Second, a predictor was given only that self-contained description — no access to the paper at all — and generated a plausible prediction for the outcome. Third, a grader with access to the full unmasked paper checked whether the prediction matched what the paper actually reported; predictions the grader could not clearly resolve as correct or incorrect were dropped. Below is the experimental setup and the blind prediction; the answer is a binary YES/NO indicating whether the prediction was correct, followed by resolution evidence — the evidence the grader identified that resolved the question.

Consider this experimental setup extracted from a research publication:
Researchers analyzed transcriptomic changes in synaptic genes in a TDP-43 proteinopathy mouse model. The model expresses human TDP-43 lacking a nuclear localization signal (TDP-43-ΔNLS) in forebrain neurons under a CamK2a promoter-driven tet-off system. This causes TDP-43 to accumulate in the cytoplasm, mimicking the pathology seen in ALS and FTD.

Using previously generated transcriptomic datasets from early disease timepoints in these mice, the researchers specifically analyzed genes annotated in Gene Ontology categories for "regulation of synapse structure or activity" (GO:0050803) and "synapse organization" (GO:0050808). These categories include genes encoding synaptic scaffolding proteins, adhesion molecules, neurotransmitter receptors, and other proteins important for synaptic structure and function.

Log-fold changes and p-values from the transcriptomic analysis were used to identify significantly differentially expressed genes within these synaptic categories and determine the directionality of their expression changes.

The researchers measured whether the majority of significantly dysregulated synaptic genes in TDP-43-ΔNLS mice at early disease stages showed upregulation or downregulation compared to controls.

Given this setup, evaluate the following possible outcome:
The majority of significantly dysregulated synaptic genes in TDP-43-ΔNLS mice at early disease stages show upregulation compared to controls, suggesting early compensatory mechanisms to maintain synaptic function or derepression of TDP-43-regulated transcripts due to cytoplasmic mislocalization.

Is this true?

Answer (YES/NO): NO